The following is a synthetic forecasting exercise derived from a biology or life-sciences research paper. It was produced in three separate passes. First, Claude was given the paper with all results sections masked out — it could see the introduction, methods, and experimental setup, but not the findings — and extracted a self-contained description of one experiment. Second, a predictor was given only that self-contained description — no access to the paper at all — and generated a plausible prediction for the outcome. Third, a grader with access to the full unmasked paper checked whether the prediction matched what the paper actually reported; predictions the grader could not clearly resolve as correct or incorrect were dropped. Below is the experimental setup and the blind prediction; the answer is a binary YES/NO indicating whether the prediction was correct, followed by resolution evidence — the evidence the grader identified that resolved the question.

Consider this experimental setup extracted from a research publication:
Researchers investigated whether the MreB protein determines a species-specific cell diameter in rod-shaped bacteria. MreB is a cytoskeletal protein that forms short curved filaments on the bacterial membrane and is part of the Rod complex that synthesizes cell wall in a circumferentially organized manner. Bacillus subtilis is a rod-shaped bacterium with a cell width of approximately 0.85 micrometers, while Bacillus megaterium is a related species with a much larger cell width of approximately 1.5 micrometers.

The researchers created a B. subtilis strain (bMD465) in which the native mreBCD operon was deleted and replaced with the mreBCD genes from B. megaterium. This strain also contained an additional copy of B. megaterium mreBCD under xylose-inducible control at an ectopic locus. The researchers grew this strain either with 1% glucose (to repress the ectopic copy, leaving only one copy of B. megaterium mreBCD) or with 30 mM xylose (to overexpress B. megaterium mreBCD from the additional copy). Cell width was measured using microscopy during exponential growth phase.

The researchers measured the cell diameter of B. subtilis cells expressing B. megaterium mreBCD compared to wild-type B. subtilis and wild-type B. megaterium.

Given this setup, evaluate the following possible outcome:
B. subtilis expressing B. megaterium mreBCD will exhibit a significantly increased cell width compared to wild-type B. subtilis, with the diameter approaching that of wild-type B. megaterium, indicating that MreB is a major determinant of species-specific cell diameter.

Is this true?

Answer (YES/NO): NO